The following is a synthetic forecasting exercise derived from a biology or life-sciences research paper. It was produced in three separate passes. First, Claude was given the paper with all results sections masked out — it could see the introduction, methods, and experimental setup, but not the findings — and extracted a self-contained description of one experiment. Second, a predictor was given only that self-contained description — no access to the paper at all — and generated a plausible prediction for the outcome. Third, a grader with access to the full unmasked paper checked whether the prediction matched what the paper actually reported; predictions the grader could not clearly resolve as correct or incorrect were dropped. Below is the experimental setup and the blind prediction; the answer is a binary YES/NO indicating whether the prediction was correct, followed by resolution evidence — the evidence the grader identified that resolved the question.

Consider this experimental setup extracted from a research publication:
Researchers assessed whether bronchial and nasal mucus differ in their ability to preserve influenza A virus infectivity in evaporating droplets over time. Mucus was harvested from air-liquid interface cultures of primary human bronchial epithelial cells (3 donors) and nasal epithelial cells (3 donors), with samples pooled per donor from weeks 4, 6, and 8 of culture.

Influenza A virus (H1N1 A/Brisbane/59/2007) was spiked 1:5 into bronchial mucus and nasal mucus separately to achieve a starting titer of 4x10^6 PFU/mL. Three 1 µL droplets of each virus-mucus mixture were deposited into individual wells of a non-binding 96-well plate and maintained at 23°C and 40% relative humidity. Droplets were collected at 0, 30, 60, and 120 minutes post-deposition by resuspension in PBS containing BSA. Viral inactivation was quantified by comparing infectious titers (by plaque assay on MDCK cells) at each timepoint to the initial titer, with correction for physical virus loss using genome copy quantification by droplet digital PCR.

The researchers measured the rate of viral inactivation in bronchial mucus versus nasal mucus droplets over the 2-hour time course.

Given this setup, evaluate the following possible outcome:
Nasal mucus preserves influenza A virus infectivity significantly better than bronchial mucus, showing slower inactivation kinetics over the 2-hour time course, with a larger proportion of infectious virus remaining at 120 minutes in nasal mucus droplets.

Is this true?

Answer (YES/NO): NO